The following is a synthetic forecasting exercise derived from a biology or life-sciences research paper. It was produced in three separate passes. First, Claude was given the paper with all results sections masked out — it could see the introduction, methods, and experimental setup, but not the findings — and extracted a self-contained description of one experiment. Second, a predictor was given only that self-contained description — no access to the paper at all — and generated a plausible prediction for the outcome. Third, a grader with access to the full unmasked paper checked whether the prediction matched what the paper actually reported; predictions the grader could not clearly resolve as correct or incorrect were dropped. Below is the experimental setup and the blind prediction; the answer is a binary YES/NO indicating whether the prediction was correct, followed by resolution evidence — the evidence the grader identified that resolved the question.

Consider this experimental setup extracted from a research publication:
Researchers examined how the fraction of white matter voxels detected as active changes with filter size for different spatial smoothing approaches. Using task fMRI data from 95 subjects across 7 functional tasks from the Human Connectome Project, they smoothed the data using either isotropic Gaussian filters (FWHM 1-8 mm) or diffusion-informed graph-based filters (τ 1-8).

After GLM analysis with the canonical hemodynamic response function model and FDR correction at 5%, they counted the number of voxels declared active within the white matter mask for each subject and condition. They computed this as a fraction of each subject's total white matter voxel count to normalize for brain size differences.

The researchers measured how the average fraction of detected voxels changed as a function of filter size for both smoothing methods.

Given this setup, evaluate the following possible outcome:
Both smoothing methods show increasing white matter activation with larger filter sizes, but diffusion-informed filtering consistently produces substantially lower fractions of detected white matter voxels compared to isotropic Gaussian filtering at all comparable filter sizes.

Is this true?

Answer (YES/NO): NO